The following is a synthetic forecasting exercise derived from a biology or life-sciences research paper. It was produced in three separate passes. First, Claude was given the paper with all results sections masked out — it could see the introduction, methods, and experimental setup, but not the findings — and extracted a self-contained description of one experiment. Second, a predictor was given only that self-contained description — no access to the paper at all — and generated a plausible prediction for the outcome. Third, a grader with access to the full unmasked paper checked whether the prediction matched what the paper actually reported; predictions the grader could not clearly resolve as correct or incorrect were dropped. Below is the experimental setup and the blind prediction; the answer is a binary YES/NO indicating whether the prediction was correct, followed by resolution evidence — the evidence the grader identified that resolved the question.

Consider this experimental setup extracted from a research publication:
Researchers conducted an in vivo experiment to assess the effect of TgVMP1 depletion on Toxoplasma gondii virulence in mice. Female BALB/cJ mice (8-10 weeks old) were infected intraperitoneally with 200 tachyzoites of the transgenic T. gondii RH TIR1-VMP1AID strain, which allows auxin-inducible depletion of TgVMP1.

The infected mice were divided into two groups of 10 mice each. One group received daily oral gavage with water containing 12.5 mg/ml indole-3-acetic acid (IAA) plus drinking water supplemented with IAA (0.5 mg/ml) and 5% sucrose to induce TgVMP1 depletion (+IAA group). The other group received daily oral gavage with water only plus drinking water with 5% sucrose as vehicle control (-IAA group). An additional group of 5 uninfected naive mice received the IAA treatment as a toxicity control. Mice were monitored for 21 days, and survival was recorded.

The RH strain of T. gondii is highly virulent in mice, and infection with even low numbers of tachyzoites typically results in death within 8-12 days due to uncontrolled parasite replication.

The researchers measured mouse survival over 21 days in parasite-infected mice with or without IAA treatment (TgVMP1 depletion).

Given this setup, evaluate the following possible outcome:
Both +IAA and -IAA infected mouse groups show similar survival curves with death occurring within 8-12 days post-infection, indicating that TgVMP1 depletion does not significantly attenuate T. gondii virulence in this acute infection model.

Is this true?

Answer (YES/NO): NO